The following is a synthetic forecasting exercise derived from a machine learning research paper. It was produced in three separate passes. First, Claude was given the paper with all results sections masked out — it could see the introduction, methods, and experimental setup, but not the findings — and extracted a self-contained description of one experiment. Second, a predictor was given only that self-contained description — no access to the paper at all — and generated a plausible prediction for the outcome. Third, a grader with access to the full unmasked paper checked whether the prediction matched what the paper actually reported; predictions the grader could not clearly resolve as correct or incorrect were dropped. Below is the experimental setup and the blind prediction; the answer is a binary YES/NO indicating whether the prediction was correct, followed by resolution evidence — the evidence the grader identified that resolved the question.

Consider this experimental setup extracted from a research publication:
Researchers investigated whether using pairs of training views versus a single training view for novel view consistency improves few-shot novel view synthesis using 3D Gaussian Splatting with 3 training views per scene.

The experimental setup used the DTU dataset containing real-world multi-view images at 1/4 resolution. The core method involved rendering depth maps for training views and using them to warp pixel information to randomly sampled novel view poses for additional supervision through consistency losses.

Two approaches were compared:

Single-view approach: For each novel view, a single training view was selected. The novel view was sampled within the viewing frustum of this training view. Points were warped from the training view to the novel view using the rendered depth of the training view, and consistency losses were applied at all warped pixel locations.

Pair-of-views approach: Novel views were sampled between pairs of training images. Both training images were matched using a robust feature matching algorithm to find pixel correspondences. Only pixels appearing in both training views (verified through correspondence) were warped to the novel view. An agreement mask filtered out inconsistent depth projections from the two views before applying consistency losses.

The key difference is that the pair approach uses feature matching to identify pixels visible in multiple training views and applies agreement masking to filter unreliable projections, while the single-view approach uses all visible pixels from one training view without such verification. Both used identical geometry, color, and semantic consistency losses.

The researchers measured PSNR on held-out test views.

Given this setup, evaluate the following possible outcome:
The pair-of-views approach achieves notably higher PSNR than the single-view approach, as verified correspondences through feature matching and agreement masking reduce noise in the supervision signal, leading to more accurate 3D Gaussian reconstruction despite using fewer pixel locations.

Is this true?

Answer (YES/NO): YES